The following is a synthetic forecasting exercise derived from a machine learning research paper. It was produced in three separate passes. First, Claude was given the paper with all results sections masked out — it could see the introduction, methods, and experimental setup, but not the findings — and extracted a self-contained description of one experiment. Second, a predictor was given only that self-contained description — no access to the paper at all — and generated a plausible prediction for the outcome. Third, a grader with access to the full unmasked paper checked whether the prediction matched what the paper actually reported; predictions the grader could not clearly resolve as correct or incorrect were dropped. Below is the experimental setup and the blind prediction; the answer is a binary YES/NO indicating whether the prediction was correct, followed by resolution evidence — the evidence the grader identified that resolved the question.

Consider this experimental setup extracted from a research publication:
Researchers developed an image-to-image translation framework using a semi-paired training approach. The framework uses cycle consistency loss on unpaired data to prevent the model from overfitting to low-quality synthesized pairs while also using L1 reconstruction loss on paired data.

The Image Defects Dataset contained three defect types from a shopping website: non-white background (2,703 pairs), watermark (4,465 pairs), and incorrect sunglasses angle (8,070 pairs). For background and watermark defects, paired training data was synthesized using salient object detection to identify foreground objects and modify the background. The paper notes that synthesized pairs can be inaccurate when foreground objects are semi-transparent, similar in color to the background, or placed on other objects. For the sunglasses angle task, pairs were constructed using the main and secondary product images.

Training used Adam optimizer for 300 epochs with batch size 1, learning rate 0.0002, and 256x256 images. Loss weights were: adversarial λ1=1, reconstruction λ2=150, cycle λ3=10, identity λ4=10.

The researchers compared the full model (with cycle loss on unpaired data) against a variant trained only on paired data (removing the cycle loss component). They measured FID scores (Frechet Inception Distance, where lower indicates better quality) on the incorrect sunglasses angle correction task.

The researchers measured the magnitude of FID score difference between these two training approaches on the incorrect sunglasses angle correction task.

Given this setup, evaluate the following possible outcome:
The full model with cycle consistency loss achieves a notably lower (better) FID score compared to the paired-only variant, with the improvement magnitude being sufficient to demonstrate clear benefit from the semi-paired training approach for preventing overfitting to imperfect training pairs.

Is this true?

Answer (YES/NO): NO